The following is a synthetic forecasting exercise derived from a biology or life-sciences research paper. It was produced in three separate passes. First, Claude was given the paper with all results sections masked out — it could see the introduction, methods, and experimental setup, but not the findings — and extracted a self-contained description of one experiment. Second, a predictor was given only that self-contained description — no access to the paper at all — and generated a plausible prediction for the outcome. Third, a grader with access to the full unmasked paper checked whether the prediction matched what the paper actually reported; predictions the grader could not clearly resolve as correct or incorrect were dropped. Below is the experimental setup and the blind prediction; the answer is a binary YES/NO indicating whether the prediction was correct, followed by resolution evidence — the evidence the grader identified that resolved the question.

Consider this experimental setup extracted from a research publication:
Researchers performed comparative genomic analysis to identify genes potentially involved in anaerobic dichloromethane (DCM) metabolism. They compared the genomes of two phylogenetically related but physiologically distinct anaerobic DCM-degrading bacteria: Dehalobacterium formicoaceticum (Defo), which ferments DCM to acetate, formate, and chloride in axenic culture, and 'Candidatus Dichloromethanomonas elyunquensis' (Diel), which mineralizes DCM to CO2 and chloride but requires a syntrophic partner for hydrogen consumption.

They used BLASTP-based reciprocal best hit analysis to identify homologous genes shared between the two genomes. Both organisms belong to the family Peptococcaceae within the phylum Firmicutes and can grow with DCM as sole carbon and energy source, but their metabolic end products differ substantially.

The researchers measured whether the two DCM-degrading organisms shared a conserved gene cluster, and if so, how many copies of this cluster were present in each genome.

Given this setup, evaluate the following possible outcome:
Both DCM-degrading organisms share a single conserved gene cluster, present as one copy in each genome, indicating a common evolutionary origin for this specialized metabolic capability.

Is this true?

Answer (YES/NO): NO